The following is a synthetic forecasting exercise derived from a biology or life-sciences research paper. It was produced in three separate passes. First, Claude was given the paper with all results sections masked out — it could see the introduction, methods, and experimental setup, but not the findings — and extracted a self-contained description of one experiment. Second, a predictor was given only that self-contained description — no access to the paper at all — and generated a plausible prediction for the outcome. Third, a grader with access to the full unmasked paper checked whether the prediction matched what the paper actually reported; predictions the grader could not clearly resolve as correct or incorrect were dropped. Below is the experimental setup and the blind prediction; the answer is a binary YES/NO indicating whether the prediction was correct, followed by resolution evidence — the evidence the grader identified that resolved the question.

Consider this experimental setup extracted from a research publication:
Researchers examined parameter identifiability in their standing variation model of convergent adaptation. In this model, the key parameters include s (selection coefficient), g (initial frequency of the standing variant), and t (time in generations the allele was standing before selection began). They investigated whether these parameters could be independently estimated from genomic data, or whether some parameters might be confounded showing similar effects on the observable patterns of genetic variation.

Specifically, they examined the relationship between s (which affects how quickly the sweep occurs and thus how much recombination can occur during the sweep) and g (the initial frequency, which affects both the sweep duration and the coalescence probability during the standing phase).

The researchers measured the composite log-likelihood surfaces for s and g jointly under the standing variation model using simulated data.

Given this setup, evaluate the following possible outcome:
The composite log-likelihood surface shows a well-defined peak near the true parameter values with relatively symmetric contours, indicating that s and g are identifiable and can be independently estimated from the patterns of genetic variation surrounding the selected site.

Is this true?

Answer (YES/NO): NO